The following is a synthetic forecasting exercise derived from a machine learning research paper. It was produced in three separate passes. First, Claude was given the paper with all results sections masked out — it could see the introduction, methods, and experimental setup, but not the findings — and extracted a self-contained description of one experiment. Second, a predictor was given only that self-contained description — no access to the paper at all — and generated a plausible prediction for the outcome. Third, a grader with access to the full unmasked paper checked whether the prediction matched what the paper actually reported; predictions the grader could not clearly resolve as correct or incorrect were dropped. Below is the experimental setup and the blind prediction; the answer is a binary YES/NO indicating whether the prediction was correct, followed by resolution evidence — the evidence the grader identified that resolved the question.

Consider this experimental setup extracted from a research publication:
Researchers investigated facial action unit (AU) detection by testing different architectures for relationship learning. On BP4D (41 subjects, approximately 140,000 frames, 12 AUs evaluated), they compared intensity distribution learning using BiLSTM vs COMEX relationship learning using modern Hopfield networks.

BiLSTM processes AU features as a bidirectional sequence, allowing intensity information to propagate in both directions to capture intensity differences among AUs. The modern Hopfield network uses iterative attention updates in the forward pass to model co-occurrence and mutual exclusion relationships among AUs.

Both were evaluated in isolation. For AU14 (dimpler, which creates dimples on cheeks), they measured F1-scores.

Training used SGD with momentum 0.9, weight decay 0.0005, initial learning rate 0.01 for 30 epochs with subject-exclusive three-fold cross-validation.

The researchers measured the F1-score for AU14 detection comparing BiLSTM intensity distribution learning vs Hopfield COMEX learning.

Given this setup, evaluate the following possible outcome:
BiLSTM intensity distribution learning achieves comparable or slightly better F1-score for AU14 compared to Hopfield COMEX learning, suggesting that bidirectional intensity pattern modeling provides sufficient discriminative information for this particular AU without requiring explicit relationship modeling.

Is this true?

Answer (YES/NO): NO